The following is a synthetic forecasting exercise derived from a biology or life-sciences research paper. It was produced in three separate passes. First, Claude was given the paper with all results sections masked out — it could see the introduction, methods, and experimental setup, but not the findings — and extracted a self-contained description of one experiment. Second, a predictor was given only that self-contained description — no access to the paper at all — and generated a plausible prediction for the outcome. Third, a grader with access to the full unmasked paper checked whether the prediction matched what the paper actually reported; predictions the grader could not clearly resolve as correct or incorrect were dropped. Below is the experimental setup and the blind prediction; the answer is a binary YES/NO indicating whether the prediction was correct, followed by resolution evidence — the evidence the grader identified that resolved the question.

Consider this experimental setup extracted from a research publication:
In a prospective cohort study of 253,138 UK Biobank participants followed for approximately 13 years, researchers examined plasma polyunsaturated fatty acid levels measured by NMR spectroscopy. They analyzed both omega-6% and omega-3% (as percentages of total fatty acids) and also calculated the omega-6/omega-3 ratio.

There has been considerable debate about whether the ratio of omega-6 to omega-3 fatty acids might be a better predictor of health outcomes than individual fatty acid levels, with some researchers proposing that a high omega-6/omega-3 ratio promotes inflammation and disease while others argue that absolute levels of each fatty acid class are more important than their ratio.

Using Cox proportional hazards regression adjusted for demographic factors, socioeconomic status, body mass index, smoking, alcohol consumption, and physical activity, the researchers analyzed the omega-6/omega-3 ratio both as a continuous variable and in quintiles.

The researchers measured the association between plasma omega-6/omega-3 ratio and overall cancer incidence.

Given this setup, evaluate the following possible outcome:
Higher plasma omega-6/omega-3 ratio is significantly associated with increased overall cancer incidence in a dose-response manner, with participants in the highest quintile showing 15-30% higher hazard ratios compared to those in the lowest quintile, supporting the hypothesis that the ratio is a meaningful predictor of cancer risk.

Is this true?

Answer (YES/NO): NO